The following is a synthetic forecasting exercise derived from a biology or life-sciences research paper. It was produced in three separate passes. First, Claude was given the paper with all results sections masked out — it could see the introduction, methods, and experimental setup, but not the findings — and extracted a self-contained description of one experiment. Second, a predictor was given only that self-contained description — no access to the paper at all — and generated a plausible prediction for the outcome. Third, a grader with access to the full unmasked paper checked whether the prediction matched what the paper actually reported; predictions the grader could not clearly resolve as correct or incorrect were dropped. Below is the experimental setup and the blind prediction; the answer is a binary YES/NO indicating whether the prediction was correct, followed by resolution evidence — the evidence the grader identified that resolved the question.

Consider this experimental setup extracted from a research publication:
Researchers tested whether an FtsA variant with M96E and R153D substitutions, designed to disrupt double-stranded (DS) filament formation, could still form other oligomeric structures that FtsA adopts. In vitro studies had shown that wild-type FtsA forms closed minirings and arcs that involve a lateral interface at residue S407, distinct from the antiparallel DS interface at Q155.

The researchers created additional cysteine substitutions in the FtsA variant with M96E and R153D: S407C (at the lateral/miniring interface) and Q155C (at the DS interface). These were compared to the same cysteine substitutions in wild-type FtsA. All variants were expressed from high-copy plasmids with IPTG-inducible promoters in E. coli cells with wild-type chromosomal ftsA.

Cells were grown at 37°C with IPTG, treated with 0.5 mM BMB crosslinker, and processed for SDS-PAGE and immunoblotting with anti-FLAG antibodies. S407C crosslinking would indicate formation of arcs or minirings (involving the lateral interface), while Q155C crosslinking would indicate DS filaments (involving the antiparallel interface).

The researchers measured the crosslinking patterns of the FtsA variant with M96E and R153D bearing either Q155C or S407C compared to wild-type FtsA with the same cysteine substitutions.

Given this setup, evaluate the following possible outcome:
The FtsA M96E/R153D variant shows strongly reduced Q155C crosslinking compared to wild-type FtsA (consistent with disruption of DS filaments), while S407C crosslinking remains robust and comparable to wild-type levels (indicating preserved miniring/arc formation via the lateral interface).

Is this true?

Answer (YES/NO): NO